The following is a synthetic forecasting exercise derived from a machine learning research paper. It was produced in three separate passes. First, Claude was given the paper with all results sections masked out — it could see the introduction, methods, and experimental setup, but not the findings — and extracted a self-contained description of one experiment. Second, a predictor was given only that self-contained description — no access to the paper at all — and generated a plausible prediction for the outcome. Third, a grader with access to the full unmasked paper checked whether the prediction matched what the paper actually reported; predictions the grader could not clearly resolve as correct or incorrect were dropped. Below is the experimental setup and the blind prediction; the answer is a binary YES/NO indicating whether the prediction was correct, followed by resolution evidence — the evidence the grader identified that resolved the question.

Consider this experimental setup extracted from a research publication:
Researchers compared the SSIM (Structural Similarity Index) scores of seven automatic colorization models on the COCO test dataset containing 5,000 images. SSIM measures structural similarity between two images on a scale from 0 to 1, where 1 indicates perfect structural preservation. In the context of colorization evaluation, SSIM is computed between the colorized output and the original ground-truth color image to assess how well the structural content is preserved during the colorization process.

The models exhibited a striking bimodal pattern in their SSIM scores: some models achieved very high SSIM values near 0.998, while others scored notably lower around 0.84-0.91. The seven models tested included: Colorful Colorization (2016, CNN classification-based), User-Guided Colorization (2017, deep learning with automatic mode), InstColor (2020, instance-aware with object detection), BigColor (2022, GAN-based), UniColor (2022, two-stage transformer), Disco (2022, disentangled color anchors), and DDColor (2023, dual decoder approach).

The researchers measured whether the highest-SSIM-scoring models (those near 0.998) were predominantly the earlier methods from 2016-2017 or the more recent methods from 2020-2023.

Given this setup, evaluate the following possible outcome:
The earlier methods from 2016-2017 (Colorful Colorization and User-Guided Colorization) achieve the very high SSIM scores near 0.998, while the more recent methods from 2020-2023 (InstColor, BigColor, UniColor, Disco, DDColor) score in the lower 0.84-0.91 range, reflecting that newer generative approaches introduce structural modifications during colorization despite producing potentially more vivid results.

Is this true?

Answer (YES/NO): NO